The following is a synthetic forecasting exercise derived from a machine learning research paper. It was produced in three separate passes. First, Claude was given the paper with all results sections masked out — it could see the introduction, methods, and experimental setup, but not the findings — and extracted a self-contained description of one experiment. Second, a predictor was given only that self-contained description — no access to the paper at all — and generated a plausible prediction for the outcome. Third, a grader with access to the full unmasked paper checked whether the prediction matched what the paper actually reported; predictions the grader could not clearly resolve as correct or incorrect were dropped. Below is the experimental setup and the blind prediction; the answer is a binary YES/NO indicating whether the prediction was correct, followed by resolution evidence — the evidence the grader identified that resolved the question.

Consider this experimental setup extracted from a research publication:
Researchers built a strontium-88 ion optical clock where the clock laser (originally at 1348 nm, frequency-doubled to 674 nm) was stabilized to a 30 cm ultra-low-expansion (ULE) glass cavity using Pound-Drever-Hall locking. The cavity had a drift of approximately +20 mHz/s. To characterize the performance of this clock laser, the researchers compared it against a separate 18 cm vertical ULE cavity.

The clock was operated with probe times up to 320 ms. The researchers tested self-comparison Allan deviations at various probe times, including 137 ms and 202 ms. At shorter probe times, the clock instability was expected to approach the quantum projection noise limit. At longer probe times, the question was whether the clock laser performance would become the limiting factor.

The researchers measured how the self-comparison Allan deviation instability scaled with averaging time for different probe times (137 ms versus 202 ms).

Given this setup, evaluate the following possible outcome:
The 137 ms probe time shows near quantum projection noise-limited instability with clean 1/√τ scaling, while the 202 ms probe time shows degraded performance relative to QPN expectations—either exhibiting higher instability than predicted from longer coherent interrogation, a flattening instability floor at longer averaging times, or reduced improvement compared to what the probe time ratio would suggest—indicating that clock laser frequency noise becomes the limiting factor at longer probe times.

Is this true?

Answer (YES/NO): YES